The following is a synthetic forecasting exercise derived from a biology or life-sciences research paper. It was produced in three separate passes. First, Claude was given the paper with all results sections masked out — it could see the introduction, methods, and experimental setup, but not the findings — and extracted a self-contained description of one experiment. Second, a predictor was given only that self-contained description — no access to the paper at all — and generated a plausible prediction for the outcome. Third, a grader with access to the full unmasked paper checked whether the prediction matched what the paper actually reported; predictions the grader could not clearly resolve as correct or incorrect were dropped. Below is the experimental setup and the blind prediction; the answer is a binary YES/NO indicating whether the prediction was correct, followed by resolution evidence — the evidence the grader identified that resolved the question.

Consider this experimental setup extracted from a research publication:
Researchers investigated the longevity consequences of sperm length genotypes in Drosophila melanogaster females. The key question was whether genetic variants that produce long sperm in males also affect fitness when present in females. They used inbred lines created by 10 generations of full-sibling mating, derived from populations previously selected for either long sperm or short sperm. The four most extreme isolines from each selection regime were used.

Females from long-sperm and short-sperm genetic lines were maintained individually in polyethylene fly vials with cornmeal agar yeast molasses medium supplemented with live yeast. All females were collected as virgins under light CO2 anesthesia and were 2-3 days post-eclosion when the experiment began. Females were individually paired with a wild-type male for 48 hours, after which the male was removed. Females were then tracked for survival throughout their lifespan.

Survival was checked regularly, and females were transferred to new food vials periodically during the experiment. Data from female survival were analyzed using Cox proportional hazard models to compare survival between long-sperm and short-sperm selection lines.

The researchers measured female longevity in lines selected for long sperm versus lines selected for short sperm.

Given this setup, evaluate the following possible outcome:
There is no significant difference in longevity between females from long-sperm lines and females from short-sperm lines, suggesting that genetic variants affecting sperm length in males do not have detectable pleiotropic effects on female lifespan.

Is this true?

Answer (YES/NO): NO